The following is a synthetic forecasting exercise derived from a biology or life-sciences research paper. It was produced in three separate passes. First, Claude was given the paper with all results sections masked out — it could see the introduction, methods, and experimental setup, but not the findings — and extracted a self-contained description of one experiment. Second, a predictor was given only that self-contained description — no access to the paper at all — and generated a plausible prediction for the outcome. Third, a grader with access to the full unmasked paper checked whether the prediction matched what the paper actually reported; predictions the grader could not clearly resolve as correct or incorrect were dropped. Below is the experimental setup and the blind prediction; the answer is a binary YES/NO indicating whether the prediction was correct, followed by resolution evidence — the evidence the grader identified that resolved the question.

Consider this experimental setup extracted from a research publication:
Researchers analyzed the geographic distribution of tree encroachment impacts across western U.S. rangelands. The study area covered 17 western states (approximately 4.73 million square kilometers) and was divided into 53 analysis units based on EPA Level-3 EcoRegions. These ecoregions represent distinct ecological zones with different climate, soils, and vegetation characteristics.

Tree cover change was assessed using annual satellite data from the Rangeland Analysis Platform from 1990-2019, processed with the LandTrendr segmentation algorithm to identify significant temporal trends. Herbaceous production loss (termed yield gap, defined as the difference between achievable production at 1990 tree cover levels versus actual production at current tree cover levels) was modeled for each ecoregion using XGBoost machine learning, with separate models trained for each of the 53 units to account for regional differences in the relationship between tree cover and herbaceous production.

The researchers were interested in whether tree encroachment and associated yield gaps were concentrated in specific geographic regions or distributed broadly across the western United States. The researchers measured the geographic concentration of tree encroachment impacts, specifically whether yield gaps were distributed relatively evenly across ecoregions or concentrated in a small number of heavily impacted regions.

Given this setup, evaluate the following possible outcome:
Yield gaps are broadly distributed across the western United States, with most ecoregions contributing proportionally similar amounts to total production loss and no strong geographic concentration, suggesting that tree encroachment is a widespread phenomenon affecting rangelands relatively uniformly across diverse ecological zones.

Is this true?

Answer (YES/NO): NO